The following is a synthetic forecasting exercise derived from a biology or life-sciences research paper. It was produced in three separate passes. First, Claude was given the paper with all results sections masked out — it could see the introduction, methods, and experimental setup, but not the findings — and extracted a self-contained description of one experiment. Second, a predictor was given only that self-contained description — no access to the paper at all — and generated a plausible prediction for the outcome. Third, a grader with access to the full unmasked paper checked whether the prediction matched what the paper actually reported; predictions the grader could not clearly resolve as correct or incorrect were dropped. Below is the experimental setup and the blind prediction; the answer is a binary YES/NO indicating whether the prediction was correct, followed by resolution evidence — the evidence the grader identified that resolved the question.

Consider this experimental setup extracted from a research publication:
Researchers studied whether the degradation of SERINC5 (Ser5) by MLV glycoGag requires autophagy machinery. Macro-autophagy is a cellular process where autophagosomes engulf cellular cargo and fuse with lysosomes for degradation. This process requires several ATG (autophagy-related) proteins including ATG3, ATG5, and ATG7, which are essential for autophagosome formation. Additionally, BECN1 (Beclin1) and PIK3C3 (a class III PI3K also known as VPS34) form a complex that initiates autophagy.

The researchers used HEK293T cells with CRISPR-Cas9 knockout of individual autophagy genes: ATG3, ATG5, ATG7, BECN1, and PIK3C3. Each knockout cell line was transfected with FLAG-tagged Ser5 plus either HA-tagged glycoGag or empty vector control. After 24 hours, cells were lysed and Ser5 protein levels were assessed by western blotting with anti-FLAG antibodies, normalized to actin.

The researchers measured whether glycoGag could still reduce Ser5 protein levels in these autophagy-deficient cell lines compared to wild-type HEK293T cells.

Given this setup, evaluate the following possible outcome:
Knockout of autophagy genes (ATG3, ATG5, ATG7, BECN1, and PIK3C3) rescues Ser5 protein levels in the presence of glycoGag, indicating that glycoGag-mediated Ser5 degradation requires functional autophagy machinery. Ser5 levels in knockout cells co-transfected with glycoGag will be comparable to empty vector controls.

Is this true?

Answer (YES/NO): NO